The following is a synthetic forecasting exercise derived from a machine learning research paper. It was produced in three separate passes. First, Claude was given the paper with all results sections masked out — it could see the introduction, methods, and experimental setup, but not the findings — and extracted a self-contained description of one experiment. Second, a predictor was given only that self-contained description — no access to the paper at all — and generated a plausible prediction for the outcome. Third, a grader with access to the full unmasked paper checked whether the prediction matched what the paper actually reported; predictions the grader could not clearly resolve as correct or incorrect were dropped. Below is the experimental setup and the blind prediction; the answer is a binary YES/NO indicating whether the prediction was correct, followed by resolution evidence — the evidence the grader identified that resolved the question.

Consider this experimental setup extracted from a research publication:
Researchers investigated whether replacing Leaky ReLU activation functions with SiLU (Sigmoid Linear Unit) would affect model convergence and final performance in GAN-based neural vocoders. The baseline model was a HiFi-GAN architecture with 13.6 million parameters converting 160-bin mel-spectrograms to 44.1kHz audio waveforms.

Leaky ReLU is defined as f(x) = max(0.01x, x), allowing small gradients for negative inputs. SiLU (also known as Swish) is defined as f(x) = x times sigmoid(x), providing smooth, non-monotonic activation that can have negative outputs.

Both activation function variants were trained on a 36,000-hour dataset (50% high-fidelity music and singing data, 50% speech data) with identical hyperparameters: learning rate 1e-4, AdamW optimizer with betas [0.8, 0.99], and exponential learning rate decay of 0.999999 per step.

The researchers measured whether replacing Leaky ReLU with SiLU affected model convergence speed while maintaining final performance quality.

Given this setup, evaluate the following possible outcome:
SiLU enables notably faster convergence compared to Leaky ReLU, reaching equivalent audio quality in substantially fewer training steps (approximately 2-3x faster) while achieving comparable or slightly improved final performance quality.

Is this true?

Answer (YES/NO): NO